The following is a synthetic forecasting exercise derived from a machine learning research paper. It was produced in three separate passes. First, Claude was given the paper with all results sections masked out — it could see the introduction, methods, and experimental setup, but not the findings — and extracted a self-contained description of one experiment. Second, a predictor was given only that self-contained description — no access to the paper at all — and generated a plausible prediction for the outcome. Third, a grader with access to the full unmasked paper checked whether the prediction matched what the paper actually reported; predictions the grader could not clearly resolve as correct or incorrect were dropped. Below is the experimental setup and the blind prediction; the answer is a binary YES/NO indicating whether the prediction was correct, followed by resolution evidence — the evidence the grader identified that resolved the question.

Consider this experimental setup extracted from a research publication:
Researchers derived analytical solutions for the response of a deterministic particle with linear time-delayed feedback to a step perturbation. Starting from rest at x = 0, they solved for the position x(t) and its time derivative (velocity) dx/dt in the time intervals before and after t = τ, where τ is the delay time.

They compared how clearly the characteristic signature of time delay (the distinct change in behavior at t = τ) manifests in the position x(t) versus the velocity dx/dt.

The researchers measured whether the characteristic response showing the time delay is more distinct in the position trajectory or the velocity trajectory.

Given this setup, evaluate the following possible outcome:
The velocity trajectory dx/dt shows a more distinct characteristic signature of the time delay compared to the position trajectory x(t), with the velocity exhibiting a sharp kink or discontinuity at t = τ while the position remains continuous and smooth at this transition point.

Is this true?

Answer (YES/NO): YES